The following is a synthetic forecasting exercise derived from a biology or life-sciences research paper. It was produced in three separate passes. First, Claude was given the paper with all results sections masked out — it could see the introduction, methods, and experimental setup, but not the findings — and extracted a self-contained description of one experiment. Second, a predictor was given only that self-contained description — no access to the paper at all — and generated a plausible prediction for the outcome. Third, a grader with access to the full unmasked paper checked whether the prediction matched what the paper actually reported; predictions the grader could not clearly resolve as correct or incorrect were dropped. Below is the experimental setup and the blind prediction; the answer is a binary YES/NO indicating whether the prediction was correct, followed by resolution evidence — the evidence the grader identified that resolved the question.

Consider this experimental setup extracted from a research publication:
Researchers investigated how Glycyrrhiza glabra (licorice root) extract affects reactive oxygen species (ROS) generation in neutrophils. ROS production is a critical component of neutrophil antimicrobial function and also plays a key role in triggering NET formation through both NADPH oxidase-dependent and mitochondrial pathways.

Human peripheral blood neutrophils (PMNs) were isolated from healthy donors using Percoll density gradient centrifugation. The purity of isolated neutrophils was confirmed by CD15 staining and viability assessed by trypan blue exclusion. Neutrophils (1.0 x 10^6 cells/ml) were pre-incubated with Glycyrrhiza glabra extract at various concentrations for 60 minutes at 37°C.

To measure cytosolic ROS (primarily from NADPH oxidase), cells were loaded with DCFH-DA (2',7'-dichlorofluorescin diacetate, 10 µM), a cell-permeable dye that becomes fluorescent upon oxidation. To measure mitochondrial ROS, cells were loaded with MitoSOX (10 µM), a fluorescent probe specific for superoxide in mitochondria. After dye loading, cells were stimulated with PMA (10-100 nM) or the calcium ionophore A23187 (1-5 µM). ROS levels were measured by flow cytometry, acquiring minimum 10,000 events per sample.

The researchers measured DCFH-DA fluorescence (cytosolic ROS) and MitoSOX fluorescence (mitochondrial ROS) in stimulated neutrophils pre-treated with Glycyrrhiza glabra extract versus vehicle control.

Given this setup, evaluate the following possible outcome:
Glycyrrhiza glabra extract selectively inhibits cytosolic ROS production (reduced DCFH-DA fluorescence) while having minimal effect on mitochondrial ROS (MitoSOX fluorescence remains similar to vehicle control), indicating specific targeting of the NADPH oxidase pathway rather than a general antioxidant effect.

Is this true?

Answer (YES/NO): NO